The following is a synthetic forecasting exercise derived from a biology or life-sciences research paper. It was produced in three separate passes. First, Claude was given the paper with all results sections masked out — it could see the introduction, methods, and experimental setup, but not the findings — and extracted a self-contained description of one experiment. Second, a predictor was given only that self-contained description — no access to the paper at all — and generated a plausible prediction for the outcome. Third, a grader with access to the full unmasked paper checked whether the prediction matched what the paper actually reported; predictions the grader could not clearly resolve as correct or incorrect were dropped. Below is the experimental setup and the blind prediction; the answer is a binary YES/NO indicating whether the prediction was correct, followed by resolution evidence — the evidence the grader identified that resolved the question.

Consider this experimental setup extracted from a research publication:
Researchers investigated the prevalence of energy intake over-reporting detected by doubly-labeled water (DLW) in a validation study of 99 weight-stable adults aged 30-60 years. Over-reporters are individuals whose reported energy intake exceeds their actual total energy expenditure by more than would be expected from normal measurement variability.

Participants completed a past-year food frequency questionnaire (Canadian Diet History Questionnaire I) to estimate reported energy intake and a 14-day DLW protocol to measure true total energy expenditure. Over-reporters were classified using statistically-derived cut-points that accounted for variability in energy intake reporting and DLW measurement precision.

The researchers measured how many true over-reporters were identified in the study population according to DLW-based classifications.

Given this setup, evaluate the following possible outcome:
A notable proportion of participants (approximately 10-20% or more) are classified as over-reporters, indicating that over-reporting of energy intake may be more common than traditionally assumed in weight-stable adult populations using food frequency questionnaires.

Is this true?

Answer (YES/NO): NO